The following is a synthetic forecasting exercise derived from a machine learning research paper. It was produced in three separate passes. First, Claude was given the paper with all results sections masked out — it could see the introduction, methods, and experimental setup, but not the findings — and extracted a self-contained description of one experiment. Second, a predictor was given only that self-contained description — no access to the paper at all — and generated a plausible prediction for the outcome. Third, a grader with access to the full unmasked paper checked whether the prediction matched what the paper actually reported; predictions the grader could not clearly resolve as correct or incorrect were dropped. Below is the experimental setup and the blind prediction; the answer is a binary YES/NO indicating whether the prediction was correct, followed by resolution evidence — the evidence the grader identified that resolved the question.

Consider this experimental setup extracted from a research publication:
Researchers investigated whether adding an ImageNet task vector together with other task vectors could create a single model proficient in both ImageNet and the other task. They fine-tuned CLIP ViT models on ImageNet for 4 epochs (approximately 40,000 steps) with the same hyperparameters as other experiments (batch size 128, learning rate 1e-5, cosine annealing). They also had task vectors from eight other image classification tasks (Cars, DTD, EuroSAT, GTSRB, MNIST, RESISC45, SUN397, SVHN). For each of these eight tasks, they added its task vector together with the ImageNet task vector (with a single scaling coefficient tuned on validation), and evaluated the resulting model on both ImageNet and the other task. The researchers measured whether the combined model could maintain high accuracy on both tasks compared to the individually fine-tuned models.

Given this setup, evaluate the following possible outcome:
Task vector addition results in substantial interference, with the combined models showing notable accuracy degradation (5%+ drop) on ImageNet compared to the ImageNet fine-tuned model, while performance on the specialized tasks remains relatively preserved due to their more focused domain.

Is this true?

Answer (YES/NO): NO